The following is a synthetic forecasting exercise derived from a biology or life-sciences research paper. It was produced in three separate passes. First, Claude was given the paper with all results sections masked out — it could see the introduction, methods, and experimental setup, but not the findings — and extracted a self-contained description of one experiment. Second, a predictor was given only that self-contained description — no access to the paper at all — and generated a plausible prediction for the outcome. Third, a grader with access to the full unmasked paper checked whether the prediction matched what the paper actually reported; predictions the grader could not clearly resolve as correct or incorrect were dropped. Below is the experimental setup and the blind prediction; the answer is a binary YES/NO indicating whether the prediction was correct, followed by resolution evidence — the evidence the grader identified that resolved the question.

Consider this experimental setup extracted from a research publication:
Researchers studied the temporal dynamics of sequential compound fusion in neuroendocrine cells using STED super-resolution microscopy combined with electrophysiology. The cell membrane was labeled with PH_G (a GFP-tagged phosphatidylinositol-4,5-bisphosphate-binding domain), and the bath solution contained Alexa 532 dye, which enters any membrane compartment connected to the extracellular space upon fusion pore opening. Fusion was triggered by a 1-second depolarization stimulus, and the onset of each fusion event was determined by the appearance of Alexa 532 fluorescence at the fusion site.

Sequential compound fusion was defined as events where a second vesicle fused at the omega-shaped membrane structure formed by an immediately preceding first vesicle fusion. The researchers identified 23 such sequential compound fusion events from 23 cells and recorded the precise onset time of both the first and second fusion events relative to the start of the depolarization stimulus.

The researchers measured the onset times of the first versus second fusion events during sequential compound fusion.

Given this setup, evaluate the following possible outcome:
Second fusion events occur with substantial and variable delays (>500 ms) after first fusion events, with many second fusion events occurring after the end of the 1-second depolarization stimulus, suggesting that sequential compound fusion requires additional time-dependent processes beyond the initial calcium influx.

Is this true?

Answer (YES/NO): NO